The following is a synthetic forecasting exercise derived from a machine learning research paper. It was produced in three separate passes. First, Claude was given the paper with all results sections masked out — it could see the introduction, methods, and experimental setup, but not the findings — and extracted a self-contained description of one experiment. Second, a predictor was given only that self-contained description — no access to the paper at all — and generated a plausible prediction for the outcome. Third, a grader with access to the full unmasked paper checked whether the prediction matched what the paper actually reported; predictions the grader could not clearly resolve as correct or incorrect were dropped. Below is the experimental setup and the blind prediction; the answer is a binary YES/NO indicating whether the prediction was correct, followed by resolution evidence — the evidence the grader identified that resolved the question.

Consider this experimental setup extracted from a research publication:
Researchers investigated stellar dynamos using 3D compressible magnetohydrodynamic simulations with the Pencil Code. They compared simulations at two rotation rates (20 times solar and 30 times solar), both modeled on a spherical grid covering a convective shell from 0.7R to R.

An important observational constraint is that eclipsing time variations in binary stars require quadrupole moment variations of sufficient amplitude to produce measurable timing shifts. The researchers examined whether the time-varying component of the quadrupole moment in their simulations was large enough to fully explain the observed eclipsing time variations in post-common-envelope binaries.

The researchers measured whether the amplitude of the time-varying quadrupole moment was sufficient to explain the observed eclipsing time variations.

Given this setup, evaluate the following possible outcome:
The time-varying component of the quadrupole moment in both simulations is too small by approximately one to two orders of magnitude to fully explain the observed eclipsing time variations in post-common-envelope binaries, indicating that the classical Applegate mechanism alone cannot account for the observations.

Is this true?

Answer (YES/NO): YES